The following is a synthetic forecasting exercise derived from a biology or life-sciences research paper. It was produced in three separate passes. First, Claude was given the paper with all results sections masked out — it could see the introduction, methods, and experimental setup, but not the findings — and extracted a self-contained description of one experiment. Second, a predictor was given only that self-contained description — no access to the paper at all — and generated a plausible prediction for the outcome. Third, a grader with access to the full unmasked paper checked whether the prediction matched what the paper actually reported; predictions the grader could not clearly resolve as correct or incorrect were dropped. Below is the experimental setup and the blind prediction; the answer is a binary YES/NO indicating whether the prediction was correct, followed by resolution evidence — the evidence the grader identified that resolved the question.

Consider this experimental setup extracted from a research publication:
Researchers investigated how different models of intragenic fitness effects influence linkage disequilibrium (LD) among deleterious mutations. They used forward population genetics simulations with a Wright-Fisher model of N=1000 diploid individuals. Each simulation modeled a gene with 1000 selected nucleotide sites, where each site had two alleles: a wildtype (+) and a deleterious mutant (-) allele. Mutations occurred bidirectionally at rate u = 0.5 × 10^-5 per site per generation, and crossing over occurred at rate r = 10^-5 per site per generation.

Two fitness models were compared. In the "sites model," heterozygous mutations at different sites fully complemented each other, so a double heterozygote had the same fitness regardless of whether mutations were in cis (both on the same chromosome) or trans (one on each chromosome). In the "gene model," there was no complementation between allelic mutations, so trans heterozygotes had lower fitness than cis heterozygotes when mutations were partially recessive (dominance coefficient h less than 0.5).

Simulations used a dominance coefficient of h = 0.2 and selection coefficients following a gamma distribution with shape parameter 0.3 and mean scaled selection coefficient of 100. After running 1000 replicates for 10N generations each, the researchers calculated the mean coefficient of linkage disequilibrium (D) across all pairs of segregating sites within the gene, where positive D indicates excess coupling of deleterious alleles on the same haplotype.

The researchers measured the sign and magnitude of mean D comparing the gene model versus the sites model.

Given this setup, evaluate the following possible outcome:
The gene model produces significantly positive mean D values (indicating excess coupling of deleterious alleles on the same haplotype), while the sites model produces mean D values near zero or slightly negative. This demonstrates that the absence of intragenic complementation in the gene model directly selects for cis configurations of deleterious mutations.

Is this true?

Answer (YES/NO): YES